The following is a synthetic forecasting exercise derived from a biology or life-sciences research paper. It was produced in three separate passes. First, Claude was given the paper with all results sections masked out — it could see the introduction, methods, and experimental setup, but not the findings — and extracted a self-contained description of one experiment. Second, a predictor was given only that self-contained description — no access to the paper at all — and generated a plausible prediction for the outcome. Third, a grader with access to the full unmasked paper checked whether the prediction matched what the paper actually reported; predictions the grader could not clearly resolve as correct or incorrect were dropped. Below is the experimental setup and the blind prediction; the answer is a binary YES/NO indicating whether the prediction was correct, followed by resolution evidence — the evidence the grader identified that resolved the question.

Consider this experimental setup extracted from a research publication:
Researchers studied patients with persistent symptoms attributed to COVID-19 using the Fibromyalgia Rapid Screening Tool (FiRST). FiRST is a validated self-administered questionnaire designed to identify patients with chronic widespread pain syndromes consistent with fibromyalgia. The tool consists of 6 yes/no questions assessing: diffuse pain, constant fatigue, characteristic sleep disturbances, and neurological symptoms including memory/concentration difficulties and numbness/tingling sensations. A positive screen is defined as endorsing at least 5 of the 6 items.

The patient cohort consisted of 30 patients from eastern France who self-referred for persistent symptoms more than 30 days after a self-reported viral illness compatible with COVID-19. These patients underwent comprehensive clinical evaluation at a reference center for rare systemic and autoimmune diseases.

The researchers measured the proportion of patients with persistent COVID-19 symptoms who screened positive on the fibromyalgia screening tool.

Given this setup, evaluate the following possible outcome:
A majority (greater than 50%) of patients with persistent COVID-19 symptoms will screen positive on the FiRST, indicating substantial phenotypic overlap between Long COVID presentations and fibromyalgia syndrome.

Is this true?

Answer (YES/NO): YES